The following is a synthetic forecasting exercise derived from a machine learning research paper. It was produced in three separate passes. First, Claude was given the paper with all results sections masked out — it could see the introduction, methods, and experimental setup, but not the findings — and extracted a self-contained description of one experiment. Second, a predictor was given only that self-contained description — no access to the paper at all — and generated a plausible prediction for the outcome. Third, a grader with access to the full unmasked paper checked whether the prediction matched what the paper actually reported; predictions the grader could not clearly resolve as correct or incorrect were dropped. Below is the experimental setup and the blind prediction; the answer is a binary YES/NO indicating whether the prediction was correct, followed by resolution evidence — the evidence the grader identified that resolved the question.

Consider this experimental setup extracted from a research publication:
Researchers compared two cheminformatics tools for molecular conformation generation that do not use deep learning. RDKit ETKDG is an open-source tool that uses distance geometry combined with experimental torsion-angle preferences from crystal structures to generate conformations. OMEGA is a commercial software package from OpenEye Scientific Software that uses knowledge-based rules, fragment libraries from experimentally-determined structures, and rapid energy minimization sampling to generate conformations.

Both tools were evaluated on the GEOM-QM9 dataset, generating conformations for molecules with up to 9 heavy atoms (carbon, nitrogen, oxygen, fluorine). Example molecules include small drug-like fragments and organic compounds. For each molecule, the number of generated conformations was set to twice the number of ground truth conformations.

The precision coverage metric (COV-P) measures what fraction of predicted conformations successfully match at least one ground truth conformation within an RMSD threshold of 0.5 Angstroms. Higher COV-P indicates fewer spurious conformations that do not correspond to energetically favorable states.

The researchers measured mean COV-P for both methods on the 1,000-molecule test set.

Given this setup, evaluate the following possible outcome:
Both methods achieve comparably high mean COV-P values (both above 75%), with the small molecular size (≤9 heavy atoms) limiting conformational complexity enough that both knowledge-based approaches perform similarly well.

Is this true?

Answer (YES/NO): YES